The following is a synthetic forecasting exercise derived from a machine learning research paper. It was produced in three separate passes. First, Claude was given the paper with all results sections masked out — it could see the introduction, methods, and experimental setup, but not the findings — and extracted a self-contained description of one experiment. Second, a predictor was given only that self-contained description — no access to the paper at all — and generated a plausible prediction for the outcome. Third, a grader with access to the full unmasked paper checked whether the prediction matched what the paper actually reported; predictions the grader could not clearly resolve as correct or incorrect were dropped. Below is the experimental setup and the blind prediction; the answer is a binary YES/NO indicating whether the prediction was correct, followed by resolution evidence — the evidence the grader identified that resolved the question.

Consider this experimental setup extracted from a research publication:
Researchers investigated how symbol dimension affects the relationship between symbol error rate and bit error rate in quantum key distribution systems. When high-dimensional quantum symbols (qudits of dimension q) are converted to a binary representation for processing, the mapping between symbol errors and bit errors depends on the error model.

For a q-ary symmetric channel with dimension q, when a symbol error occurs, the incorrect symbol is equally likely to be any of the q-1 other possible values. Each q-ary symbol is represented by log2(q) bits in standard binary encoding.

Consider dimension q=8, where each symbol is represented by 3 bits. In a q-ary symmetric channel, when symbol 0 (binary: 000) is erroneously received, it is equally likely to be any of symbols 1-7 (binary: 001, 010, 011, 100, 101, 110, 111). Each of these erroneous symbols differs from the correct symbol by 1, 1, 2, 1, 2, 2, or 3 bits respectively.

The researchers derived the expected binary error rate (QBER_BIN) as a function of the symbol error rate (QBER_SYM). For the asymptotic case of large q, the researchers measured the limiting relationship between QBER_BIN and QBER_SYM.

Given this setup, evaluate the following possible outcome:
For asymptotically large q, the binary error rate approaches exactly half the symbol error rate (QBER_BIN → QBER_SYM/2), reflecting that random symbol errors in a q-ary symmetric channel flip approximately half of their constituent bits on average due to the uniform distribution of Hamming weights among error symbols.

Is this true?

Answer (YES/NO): YES